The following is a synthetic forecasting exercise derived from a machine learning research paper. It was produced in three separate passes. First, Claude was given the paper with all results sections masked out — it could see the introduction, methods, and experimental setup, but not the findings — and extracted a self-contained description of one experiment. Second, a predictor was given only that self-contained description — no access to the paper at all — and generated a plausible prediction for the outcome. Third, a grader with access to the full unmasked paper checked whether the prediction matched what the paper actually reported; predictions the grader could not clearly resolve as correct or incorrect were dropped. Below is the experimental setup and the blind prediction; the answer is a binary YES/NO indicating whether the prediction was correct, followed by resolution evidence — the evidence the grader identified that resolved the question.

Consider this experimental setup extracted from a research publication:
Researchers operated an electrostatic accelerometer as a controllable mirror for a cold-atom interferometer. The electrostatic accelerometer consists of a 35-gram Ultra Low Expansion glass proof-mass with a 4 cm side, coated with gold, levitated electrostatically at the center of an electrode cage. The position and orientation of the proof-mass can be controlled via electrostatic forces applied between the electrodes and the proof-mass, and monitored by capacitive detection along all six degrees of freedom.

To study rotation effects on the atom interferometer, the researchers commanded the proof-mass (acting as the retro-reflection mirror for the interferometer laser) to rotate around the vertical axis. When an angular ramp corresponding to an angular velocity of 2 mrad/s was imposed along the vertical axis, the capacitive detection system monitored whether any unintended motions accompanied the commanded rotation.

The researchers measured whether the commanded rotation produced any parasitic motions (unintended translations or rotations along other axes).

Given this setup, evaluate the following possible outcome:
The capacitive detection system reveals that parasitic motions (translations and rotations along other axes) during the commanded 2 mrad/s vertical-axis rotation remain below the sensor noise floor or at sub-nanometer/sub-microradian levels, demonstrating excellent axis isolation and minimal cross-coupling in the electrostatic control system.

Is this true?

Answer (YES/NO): NO